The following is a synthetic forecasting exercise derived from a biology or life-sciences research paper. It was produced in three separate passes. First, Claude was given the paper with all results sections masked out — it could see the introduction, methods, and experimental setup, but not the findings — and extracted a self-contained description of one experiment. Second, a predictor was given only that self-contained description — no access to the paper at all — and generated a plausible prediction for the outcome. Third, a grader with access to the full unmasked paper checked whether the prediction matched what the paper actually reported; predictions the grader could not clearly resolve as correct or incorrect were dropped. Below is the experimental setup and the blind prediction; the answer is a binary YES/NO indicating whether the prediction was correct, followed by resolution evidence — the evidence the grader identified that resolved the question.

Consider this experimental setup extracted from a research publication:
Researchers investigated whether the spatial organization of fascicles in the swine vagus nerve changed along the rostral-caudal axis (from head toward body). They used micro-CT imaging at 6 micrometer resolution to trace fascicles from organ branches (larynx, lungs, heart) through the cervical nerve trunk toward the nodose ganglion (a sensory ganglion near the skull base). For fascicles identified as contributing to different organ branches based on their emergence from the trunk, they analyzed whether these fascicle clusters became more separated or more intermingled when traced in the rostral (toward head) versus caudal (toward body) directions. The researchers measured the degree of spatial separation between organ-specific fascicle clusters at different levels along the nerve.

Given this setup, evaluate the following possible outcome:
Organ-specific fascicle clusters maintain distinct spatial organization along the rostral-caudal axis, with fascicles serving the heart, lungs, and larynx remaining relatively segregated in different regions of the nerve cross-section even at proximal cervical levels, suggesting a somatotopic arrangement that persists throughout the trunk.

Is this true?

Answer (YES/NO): NO